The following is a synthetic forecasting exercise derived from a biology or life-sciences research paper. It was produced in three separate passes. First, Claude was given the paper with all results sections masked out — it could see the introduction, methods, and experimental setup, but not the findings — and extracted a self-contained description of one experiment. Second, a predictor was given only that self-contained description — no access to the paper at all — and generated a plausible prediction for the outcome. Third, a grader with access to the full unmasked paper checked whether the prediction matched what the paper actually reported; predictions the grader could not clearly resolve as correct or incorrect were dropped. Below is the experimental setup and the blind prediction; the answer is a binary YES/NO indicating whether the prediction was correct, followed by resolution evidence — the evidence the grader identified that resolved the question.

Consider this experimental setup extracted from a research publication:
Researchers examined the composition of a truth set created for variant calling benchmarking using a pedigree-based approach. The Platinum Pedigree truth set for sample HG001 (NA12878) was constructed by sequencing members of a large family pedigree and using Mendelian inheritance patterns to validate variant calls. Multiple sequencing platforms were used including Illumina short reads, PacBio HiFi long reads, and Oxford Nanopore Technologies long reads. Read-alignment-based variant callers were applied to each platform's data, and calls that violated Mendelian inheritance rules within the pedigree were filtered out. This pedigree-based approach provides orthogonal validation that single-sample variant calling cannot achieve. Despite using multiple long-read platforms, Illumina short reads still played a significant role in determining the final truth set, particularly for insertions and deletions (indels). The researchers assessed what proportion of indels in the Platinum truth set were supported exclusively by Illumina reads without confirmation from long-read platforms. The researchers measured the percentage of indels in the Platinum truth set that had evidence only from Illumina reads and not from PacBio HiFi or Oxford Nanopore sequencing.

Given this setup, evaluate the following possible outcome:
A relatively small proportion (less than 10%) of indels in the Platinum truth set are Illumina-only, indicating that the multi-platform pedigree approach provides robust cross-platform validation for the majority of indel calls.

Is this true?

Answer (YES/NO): NO